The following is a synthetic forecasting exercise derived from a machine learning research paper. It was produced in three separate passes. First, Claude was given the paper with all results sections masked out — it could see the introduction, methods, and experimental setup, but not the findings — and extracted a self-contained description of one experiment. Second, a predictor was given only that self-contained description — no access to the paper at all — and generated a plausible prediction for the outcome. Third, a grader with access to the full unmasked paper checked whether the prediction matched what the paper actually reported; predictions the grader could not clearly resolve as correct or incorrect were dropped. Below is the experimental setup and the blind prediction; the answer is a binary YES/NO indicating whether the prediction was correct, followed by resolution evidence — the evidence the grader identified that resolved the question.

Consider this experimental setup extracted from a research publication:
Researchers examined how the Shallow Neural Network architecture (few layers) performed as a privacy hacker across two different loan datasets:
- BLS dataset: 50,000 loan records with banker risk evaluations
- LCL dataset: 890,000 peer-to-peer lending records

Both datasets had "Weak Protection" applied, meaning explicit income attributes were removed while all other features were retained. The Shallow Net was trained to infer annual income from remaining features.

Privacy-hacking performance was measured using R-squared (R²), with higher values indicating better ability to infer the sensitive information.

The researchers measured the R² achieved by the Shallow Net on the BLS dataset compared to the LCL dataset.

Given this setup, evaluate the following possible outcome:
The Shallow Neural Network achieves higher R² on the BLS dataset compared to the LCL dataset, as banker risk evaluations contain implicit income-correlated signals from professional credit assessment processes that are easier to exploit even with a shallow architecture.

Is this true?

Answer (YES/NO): YES